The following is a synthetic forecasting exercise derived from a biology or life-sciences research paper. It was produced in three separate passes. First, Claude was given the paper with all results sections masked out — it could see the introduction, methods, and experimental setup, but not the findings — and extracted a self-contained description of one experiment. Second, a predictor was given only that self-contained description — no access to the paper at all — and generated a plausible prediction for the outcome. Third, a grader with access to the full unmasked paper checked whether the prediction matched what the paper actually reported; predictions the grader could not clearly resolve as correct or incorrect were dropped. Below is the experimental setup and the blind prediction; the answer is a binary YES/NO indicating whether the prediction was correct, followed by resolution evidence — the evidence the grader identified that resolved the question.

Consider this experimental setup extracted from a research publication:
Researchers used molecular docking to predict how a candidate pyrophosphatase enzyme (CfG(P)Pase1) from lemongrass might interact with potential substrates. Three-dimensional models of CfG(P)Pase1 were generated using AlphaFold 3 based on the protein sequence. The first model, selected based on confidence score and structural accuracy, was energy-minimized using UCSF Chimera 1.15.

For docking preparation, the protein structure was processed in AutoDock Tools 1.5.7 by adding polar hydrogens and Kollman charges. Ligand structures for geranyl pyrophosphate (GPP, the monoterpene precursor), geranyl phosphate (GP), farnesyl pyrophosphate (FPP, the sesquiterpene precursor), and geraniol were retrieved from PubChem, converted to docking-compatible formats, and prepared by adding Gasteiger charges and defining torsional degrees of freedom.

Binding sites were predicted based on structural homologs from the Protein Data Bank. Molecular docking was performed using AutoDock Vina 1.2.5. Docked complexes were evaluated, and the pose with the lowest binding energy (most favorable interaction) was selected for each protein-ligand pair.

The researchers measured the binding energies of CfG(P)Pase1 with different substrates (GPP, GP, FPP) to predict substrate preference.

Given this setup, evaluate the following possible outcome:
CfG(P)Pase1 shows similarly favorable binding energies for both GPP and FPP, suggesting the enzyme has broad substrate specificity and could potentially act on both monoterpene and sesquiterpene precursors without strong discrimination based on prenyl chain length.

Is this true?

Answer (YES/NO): NO